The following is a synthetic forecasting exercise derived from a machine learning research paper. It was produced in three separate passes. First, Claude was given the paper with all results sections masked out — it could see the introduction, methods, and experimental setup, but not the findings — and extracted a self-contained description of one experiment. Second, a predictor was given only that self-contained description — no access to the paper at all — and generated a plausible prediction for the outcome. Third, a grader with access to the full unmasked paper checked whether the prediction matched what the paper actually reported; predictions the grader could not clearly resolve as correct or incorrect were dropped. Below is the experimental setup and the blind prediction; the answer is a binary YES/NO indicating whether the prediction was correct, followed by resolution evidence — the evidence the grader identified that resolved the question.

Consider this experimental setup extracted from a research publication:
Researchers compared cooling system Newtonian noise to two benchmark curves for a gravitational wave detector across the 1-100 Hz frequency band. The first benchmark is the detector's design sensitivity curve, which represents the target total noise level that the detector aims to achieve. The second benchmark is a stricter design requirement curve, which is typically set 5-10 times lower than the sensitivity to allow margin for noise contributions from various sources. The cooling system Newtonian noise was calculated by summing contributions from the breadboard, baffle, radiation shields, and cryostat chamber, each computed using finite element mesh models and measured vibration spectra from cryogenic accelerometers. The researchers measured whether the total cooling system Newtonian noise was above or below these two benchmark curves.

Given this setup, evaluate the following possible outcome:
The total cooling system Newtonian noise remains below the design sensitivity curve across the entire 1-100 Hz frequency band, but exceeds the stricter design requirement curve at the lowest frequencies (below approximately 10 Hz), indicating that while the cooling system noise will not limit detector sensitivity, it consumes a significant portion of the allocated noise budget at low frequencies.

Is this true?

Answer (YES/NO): NO